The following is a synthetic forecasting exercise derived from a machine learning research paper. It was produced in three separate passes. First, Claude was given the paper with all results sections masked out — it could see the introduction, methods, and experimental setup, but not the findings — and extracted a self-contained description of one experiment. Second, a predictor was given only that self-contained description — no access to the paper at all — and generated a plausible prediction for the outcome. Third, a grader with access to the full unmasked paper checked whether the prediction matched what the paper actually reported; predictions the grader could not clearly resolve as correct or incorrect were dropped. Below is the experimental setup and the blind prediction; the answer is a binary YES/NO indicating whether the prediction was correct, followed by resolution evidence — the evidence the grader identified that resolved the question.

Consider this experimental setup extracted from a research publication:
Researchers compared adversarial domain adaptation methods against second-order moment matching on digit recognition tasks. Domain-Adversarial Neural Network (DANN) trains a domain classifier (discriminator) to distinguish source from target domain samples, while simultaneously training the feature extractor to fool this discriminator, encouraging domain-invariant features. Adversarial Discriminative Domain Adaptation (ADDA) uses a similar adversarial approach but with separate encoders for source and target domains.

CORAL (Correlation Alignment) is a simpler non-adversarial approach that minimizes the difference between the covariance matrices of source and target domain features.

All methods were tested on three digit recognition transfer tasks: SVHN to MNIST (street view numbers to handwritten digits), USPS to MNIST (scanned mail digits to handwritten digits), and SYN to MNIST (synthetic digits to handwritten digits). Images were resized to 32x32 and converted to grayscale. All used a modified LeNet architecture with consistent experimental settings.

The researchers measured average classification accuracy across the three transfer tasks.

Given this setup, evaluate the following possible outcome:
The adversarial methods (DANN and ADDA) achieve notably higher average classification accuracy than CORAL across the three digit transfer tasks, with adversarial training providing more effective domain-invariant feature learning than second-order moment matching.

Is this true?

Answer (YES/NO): NO